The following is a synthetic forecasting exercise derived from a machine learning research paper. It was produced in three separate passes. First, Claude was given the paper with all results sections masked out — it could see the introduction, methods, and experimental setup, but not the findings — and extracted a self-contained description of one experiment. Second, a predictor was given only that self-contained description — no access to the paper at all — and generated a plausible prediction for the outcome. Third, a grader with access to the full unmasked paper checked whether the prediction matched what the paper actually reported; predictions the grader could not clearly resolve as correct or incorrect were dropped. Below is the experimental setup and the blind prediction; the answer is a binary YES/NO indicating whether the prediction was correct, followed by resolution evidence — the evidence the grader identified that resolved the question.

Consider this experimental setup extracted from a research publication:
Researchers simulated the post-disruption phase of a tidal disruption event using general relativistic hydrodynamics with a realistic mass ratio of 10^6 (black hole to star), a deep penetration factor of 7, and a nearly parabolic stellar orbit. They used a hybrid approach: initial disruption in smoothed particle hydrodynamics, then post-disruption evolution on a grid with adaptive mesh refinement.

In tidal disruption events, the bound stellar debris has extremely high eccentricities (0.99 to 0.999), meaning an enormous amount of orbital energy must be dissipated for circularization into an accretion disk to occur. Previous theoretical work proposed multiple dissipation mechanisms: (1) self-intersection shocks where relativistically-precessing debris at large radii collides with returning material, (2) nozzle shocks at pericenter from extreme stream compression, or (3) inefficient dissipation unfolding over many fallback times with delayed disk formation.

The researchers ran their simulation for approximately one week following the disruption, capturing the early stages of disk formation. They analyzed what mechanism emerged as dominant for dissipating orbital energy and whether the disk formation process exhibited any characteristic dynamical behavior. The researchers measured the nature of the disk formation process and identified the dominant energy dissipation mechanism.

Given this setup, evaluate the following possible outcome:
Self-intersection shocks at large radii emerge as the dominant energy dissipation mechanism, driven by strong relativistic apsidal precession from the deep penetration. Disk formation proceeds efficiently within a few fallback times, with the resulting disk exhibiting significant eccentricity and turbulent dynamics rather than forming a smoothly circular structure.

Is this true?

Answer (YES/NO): NO